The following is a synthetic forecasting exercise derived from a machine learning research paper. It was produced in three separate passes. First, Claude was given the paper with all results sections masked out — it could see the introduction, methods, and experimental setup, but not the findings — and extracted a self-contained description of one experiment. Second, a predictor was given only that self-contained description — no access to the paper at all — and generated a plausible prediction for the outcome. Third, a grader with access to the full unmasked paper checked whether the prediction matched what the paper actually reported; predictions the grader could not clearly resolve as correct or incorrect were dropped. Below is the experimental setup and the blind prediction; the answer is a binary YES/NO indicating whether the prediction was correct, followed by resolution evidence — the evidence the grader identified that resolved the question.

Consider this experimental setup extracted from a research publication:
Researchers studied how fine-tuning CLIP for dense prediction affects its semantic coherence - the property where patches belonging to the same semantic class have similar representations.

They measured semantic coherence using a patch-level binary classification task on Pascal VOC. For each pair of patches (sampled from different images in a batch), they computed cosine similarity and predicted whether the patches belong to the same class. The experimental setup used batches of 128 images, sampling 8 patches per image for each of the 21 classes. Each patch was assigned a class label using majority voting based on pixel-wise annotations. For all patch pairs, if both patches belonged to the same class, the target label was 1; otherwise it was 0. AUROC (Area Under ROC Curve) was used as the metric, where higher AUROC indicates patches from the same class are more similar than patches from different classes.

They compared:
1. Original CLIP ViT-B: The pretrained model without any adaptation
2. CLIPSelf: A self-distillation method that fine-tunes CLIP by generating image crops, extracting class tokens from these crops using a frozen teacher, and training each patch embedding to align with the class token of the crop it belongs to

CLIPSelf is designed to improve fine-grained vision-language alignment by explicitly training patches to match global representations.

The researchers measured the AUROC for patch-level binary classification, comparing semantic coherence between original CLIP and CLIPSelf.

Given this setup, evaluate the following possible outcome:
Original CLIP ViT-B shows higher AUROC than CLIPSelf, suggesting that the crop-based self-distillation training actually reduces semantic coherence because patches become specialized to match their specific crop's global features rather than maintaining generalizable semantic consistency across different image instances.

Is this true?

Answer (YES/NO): YES